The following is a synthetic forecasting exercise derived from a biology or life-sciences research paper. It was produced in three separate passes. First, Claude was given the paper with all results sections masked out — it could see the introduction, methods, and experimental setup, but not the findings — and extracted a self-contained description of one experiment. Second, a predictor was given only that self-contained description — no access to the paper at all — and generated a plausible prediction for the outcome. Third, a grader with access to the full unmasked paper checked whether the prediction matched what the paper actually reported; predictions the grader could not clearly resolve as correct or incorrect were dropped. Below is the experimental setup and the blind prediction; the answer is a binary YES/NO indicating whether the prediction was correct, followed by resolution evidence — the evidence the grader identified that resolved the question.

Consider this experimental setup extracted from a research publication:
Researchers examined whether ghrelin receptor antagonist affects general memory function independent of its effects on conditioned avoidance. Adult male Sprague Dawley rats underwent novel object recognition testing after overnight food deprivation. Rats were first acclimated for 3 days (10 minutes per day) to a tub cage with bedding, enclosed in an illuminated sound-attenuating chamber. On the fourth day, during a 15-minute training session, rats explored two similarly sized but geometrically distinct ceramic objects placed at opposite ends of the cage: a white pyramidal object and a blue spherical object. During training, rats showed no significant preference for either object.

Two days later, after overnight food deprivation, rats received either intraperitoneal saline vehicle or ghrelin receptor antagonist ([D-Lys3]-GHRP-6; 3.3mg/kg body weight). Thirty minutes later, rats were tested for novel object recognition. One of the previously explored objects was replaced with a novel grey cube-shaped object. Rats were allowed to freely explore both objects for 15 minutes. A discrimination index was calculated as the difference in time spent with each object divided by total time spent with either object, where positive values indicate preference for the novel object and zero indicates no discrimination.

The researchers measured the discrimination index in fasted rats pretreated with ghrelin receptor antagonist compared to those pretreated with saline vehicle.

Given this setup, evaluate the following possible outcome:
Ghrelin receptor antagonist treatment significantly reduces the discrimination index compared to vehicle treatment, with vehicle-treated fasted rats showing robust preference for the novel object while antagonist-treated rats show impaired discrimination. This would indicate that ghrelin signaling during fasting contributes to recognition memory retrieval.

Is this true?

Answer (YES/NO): NO